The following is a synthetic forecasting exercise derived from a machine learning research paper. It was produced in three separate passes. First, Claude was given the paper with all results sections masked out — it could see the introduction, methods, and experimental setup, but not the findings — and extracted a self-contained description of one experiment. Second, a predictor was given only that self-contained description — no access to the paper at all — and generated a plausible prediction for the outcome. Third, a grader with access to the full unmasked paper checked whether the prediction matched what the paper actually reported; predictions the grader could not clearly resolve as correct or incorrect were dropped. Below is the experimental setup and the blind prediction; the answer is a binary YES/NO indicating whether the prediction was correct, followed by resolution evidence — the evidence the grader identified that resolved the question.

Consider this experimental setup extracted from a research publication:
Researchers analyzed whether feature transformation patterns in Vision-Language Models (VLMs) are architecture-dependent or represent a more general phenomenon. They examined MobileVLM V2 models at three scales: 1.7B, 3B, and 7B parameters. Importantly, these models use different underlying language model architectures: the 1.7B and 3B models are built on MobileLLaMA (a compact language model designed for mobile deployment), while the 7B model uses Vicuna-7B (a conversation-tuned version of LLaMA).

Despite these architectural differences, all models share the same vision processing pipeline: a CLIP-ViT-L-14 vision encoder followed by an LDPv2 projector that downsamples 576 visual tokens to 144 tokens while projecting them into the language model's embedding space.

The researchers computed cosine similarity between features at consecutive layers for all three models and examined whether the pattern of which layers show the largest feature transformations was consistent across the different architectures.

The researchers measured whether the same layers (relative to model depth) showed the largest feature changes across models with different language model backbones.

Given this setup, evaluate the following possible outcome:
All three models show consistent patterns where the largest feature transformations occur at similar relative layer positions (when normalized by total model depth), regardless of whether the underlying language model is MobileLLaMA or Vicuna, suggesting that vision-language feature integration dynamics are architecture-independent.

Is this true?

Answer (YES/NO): YES